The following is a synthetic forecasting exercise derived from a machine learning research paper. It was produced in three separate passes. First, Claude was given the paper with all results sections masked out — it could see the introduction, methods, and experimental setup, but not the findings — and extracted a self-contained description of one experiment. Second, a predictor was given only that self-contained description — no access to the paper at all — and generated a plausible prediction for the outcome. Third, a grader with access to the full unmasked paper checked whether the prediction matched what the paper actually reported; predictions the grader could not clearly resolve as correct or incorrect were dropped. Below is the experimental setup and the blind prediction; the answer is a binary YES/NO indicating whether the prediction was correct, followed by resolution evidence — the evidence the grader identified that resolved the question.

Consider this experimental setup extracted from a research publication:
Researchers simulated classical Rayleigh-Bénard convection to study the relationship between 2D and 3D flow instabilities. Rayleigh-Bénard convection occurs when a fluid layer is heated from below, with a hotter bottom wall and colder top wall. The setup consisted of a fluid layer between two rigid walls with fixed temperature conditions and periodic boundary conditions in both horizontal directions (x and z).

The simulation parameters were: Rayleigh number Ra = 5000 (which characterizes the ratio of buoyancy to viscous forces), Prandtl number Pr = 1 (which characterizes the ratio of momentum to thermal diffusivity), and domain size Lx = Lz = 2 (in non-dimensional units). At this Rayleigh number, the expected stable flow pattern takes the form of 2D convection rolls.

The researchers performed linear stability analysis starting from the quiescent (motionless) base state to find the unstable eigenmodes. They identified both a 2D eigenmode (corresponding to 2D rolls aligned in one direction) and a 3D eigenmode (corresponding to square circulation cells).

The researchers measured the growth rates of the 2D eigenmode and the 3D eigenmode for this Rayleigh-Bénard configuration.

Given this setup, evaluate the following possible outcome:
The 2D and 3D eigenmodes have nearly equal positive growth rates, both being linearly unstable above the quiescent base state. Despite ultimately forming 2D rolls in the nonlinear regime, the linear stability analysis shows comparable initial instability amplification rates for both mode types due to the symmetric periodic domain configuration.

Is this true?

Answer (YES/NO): YES